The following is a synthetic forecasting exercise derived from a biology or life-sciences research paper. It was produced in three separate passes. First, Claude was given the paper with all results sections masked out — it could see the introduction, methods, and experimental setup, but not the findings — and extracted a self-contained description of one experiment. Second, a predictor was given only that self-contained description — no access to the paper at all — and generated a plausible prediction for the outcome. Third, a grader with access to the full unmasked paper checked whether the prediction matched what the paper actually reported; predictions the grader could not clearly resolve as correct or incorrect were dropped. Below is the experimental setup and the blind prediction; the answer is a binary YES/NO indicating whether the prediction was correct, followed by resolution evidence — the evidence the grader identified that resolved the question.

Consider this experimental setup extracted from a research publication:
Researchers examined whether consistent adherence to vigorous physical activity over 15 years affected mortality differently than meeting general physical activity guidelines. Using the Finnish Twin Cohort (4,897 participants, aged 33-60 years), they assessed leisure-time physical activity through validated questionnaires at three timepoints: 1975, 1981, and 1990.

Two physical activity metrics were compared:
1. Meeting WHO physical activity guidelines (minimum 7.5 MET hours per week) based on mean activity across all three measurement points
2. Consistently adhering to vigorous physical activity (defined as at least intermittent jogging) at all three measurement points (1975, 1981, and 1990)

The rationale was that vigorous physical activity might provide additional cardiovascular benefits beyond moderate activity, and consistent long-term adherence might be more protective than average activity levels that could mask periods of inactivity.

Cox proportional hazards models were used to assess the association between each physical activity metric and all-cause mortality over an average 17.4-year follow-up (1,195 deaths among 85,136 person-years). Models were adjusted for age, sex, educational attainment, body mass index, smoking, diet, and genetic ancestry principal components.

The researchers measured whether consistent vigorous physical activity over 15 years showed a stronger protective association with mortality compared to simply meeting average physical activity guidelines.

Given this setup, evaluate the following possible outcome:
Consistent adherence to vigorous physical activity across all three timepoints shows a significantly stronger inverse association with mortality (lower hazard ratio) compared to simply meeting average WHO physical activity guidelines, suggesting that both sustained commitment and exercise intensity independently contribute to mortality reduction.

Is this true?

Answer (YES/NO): NO